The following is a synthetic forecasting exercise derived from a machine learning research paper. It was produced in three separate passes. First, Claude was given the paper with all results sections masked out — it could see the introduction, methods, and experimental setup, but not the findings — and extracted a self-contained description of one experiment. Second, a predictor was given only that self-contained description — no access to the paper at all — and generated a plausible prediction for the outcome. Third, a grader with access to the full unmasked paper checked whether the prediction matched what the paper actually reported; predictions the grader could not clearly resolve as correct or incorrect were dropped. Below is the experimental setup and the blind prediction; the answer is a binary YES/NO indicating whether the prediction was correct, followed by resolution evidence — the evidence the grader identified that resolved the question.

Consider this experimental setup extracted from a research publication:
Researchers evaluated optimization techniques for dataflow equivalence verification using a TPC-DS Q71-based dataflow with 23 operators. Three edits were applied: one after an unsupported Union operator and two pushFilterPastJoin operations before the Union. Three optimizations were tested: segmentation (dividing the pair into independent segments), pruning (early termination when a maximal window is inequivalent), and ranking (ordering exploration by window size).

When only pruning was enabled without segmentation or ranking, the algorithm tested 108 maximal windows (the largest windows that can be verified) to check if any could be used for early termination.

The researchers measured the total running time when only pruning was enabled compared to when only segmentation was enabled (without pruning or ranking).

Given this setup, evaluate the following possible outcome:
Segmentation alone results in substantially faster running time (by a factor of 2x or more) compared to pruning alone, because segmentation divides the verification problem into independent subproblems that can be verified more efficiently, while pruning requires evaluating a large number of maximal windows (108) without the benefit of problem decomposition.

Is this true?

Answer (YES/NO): YES